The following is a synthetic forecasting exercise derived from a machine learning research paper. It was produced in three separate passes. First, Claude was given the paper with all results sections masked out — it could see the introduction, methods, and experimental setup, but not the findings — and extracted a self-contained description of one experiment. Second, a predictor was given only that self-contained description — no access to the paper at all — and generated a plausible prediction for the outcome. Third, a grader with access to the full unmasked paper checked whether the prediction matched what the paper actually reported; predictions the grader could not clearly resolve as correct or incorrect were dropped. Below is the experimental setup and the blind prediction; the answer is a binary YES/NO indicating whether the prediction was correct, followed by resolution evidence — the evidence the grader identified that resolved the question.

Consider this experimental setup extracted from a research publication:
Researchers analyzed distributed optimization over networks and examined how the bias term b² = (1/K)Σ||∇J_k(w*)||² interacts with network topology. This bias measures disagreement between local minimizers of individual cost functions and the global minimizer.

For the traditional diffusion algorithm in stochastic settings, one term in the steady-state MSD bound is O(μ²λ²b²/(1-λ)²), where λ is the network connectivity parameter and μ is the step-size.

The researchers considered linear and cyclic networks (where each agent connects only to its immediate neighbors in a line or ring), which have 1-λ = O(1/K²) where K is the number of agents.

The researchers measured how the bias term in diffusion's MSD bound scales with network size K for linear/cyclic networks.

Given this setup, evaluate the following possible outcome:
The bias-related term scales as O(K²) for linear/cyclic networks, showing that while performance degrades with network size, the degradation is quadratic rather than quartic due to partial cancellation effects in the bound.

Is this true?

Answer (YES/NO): NO